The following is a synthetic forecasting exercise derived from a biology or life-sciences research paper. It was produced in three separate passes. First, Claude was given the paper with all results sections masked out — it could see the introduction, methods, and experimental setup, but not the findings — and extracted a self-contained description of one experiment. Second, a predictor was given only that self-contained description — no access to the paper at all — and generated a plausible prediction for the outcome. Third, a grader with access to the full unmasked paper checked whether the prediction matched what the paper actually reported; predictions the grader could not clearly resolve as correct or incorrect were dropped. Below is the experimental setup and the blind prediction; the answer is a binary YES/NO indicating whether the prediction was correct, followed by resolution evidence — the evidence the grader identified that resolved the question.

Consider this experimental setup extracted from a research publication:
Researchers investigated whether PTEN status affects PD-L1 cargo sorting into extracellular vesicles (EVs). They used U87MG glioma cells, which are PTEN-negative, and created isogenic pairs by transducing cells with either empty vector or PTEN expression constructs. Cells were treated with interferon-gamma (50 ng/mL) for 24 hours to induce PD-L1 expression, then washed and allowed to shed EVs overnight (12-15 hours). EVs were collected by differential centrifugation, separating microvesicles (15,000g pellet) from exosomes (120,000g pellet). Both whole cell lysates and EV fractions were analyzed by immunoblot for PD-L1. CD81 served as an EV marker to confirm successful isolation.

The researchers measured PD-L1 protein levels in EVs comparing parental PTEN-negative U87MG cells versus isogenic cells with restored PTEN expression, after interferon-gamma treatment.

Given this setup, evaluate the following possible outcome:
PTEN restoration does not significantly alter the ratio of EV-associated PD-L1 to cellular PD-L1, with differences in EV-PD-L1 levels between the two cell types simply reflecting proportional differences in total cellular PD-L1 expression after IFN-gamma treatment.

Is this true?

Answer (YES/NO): NO